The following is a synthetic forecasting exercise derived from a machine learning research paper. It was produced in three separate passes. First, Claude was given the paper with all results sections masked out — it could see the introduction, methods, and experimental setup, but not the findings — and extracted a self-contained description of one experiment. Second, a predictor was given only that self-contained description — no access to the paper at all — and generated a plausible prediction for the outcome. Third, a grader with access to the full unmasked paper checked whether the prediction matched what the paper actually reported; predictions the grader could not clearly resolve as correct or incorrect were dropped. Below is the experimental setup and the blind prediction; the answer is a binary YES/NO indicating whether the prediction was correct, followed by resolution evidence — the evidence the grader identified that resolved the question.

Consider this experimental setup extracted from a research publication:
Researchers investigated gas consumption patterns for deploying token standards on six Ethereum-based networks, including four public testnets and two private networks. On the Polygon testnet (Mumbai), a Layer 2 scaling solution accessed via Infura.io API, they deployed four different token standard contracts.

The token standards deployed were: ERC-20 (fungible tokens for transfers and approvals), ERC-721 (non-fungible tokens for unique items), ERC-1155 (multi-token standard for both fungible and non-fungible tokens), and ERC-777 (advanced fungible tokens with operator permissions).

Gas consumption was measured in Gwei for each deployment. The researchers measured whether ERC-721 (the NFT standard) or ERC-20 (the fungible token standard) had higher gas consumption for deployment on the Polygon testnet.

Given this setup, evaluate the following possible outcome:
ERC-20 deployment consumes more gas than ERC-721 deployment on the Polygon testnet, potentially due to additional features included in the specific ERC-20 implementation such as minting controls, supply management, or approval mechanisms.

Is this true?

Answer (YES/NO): NO